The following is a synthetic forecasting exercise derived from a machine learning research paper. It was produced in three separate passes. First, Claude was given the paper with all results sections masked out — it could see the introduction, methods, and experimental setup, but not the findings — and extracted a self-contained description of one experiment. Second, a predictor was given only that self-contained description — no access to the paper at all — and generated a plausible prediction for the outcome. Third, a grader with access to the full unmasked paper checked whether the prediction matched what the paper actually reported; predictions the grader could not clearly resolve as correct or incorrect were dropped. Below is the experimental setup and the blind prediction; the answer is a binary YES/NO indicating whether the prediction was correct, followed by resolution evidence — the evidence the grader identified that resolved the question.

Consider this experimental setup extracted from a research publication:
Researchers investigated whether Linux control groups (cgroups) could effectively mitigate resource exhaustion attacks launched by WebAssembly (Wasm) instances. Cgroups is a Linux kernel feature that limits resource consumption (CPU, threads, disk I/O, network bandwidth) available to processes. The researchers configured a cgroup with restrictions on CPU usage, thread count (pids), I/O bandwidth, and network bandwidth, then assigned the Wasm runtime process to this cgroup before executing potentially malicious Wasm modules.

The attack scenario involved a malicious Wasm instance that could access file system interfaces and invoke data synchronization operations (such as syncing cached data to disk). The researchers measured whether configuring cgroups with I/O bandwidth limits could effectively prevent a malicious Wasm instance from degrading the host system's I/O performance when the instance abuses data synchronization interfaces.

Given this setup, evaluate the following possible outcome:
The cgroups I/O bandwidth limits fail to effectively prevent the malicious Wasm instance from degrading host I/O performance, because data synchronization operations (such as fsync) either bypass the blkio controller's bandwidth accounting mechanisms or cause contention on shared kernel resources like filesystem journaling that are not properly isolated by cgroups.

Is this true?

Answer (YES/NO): YES